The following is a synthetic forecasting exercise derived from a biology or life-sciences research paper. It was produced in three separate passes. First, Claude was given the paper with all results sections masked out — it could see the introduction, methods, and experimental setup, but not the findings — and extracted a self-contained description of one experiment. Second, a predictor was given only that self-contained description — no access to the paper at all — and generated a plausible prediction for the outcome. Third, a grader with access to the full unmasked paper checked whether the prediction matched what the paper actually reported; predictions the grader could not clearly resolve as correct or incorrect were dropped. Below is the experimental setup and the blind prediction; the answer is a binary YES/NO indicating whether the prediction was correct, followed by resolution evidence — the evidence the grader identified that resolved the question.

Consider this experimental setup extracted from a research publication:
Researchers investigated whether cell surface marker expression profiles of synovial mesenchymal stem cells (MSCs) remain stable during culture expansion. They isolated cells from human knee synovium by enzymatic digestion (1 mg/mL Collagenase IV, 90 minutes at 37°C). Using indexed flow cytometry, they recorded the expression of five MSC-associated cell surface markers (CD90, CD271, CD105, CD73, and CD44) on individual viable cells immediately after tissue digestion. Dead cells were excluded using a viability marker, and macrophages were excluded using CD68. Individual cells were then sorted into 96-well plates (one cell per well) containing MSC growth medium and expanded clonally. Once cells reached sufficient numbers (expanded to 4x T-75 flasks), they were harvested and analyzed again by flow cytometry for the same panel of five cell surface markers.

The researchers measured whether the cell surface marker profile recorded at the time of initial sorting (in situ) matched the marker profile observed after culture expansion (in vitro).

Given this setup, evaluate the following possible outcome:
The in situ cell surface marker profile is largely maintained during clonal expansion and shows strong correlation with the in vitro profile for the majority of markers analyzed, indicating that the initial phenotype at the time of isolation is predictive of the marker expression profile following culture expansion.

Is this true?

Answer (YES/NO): NO